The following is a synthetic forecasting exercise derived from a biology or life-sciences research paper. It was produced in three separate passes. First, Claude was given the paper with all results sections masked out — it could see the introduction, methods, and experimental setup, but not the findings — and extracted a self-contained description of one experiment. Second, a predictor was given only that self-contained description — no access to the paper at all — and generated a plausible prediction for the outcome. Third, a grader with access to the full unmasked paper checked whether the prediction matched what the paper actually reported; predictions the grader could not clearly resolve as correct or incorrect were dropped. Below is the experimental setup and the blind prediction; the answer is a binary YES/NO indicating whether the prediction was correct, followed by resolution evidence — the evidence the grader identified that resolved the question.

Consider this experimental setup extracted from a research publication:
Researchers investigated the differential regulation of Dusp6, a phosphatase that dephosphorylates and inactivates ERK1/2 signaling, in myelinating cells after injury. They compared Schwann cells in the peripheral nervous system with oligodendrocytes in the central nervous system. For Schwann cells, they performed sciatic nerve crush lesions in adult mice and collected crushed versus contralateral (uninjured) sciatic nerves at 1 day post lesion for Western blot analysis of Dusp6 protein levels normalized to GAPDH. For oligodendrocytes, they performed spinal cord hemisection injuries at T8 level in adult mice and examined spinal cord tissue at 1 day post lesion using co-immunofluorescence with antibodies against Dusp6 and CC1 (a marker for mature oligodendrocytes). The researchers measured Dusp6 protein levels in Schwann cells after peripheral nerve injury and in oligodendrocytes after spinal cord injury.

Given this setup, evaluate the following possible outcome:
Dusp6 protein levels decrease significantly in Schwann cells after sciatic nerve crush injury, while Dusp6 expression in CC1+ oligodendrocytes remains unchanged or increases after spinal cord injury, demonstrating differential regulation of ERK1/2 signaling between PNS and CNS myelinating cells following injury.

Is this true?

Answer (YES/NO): YES